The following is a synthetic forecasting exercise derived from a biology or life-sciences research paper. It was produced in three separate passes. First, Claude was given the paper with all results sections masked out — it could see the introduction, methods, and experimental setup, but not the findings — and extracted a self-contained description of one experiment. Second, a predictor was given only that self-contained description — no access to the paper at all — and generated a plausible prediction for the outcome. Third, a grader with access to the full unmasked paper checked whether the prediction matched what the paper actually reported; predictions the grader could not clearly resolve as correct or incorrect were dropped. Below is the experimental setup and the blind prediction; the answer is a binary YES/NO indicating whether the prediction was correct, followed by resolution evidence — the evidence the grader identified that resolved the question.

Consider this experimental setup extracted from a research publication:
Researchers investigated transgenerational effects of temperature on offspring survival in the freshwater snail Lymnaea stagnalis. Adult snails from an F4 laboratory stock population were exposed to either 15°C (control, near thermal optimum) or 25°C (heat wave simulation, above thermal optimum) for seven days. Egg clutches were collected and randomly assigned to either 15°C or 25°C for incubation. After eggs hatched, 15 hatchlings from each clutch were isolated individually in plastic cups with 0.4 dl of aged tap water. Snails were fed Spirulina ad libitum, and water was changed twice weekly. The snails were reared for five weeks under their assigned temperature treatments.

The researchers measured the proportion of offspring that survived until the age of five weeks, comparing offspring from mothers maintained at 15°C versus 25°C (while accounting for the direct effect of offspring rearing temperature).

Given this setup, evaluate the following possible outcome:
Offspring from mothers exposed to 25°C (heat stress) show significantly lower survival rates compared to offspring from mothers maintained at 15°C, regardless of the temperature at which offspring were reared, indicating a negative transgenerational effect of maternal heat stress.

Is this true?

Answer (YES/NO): YES